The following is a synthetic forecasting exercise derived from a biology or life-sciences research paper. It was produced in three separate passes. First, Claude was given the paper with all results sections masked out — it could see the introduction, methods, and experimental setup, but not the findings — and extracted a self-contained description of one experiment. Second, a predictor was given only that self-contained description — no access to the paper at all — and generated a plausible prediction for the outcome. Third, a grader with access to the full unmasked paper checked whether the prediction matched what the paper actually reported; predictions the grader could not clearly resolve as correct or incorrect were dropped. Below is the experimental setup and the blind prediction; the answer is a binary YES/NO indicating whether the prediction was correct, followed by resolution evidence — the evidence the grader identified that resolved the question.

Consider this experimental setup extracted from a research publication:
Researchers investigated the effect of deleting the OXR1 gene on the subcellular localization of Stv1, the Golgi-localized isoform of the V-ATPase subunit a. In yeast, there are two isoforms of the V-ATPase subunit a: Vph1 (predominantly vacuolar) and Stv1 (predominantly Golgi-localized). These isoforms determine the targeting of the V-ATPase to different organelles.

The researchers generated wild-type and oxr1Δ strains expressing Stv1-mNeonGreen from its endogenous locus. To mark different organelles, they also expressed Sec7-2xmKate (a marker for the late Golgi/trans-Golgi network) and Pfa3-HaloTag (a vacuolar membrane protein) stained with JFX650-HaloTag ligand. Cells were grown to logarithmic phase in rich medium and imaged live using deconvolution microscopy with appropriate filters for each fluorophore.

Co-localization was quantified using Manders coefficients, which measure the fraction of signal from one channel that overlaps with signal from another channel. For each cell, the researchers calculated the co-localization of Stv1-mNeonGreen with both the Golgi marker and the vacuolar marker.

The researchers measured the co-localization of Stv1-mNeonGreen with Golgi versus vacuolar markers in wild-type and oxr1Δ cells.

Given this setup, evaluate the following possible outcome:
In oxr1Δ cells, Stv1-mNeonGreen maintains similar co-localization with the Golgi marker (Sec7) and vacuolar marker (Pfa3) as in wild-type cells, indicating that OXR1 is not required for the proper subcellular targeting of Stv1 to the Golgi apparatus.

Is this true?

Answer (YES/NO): NO